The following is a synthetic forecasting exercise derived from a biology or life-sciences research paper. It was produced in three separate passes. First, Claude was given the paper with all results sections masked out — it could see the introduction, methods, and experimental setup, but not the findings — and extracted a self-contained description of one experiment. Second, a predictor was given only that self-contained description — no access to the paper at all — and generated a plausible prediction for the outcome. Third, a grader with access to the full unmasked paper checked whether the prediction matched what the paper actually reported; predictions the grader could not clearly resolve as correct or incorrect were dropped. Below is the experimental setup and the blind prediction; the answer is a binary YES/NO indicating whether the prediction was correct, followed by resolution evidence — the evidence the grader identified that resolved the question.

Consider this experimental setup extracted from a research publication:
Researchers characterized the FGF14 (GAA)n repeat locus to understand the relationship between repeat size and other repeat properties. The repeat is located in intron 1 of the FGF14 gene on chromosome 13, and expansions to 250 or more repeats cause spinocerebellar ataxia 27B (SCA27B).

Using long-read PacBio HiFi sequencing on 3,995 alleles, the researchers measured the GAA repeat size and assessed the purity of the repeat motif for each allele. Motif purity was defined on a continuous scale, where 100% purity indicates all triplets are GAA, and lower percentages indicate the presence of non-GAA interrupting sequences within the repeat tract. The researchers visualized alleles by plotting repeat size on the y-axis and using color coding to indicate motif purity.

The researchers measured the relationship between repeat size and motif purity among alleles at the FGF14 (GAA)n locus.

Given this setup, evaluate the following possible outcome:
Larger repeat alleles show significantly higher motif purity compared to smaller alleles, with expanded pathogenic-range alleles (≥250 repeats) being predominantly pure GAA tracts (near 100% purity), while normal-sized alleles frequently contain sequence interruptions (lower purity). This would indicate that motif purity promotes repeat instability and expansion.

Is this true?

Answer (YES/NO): NO